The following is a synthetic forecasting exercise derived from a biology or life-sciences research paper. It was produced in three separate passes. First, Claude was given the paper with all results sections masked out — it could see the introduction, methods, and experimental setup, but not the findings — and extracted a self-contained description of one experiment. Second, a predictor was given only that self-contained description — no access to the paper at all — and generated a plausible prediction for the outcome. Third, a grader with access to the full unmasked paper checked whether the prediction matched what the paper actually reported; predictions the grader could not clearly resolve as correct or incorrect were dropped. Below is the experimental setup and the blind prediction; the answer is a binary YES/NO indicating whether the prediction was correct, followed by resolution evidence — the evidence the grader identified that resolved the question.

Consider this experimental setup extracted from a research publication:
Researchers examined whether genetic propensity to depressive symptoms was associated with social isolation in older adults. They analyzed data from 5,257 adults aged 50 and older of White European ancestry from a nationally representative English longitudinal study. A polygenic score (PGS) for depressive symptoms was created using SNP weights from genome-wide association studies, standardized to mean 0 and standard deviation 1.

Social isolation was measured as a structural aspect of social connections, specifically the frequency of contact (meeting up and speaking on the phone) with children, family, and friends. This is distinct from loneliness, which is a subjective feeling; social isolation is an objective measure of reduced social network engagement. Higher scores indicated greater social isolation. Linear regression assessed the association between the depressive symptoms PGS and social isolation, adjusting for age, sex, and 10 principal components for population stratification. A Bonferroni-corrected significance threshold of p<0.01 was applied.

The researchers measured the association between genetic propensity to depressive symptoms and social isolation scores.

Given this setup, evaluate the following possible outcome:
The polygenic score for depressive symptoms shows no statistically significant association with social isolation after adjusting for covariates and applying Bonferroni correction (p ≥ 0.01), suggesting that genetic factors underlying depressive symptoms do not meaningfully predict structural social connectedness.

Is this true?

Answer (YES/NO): YES